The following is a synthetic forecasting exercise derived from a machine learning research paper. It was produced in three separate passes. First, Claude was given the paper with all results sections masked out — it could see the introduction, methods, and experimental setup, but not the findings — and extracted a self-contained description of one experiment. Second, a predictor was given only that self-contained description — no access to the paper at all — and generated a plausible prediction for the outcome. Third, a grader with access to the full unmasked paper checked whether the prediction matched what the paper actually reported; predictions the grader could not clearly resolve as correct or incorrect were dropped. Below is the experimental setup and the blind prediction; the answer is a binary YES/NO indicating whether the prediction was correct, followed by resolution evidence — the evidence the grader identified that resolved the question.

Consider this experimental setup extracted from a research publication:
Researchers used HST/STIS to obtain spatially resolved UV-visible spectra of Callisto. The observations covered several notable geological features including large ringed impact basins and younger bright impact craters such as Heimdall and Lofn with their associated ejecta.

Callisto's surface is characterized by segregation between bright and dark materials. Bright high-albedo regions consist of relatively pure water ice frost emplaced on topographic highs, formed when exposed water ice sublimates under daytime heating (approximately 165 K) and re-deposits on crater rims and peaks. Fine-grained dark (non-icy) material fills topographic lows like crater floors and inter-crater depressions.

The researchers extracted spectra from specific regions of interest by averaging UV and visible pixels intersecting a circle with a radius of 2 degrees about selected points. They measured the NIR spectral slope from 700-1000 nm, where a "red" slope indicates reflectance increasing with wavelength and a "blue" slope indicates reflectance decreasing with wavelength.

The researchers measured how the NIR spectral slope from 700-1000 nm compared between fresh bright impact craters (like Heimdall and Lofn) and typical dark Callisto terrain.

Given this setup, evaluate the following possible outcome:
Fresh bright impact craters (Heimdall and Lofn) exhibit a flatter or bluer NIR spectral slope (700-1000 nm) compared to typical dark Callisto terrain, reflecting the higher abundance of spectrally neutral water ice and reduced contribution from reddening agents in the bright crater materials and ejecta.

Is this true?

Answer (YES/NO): YES